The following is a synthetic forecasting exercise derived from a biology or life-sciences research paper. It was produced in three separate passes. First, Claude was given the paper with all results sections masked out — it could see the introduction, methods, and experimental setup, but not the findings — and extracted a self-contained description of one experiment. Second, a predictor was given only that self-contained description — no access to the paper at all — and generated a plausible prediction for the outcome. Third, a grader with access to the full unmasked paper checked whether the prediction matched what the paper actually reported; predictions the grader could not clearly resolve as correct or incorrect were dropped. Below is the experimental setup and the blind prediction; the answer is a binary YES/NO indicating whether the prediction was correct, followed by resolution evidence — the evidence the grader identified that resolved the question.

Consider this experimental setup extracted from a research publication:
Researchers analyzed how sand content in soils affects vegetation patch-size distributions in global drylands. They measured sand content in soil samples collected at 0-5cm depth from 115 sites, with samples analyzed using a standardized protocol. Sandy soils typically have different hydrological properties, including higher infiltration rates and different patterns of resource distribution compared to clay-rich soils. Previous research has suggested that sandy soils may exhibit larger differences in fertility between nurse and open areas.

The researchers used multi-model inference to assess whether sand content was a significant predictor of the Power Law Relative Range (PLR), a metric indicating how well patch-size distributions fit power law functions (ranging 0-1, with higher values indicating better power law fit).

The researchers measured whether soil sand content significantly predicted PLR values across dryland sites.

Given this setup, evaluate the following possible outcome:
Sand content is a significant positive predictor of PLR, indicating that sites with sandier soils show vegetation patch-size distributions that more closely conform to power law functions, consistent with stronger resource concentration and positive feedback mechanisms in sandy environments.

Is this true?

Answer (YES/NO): NO